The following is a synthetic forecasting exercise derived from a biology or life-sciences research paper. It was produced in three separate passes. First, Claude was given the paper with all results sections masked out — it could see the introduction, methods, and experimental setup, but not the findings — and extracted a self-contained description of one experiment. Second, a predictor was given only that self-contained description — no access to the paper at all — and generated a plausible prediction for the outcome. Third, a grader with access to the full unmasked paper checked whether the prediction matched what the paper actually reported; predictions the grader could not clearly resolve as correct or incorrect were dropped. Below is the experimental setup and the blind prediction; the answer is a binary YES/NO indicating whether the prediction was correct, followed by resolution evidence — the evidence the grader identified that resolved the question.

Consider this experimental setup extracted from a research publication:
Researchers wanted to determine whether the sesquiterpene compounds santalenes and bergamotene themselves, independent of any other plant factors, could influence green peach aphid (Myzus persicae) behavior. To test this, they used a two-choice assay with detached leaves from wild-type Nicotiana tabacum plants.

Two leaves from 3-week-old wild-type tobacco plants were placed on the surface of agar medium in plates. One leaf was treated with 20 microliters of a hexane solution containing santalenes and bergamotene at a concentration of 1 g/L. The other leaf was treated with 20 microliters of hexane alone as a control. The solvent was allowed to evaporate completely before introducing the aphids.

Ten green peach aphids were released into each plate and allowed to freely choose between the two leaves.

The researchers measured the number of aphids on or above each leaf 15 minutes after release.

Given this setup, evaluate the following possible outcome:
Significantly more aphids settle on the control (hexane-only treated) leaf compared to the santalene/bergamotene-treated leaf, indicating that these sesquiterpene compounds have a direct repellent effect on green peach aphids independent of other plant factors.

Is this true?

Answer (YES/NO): NO